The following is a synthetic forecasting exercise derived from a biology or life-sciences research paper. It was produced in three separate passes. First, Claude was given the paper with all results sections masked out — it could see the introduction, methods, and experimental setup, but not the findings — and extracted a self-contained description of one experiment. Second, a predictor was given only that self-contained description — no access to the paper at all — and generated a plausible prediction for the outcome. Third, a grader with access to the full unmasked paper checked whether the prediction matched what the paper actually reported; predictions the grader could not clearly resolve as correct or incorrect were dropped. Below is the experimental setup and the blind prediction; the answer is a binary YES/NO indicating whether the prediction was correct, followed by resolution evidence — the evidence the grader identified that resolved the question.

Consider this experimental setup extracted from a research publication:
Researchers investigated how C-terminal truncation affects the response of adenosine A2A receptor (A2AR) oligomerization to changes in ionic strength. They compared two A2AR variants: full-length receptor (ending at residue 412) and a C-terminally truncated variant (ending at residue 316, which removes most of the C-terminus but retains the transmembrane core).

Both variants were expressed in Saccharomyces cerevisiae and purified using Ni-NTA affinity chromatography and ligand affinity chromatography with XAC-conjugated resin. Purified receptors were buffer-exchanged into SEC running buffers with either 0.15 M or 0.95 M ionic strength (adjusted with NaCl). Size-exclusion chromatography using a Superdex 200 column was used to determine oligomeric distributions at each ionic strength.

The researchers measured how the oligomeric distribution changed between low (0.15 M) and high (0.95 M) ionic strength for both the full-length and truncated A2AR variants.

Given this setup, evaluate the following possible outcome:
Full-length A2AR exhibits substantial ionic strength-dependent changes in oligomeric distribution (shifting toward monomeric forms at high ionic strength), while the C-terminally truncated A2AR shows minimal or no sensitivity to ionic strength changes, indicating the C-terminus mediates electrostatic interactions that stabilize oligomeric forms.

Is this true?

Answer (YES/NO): NO